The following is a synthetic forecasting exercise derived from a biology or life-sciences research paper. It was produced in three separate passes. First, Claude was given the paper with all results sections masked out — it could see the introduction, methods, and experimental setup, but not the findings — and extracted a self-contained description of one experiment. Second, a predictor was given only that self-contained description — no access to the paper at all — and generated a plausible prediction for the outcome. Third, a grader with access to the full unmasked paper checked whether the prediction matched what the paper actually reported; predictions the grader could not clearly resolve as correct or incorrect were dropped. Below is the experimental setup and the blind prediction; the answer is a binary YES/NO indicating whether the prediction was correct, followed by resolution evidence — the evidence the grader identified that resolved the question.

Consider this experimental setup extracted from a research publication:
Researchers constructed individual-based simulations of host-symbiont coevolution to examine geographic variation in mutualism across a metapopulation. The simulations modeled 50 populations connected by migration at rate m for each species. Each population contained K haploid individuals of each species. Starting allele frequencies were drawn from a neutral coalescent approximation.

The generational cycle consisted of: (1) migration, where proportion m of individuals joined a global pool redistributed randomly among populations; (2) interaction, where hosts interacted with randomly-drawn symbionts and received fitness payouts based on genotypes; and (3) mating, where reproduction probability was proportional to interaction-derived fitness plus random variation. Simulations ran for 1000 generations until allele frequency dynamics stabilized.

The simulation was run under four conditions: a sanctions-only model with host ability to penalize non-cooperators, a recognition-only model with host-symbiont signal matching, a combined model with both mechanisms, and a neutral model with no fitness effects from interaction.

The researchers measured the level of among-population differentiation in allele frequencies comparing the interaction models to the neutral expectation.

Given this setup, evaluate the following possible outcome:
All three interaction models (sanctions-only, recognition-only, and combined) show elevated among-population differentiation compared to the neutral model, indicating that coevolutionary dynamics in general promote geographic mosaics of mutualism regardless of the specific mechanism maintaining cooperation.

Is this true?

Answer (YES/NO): NO